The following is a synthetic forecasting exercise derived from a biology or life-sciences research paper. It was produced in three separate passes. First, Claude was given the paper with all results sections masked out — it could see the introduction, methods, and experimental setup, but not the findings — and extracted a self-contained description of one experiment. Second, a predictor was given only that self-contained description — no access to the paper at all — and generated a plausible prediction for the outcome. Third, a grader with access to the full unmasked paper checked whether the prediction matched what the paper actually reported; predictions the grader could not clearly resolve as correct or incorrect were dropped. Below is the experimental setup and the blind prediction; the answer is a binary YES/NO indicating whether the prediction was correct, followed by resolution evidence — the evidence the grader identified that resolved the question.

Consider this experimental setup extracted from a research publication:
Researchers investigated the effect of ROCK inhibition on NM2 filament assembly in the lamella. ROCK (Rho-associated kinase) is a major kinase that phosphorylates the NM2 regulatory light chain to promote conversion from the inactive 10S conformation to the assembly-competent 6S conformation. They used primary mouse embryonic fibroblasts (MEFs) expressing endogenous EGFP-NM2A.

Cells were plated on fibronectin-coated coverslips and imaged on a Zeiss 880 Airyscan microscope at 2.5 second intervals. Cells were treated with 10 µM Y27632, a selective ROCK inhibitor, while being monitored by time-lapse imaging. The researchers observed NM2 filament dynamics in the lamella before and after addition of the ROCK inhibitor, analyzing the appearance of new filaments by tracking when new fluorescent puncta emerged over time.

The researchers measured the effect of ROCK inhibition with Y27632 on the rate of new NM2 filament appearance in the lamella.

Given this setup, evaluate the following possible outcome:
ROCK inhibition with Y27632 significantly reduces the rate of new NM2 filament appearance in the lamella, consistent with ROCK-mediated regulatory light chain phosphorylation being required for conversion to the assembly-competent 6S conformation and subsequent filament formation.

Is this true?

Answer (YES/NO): NO